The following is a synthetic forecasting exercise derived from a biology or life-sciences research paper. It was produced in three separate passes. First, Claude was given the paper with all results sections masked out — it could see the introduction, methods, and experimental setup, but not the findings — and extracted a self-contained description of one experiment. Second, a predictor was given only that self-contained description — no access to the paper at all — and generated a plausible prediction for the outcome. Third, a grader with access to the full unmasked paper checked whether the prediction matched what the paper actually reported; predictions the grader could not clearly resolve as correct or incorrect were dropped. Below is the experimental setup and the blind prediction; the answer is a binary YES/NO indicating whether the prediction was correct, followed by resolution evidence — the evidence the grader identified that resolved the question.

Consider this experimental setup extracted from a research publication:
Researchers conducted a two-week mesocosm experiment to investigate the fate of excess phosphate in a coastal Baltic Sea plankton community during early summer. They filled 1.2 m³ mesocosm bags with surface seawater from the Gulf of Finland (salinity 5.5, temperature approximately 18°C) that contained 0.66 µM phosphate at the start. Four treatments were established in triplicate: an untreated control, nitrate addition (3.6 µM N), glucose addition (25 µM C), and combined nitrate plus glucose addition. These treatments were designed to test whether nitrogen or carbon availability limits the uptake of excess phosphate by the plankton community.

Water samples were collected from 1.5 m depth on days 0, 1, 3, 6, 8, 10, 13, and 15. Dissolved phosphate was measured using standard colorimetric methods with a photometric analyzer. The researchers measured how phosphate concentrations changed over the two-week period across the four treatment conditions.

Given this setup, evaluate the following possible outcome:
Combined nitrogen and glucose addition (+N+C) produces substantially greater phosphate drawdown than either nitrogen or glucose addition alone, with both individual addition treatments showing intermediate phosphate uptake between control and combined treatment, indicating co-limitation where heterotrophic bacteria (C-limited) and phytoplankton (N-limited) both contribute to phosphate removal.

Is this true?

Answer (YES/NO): NO